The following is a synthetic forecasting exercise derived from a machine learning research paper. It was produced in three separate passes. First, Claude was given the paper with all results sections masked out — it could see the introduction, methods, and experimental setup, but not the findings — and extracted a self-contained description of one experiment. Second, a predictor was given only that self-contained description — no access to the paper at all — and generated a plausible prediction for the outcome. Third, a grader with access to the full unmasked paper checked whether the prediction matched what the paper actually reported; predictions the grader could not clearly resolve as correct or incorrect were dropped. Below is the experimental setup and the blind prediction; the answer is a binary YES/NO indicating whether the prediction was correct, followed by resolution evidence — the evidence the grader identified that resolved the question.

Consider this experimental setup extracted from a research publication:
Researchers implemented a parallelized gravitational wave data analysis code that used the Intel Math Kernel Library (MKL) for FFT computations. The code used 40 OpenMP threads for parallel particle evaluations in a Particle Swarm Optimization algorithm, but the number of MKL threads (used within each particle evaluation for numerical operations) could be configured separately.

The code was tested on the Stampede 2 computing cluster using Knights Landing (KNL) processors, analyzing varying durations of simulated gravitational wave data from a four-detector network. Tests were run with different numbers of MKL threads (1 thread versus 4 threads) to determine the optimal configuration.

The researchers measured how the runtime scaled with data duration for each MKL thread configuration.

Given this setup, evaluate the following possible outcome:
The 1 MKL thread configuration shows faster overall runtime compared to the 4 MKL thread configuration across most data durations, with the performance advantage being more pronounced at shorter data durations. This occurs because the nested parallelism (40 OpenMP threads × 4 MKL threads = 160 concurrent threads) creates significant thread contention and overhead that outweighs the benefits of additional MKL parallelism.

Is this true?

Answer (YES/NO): NO